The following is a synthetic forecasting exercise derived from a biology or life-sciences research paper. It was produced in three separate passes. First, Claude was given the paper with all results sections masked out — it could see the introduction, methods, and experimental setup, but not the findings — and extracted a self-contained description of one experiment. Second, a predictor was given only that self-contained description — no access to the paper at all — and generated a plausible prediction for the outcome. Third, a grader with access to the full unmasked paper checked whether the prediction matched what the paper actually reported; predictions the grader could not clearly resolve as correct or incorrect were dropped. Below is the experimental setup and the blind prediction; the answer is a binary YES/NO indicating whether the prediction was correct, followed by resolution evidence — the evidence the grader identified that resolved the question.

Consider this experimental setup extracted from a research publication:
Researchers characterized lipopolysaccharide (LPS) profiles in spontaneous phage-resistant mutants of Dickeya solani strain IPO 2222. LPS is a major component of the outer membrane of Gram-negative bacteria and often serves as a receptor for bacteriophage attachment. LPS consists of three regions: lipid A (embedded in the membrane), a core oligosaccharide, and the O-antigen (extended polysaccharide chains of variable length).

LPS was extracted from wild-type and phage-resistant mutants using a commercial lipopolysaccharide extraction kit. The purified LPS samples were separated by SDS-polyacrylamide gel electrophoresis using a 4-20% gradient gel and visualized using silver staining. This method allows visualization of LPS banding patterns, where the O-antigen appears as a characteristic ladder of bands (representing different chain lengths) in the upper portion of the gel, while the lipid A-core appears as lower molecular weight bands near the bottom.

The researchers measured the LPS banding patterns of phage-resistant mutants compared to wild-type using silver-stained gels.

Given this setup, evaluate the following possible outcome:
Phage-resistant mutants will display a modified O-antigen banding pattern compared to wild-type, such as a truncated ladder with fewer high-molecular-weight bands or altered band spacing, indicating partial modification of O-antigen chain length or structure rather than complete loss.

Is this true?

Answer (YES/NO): NO